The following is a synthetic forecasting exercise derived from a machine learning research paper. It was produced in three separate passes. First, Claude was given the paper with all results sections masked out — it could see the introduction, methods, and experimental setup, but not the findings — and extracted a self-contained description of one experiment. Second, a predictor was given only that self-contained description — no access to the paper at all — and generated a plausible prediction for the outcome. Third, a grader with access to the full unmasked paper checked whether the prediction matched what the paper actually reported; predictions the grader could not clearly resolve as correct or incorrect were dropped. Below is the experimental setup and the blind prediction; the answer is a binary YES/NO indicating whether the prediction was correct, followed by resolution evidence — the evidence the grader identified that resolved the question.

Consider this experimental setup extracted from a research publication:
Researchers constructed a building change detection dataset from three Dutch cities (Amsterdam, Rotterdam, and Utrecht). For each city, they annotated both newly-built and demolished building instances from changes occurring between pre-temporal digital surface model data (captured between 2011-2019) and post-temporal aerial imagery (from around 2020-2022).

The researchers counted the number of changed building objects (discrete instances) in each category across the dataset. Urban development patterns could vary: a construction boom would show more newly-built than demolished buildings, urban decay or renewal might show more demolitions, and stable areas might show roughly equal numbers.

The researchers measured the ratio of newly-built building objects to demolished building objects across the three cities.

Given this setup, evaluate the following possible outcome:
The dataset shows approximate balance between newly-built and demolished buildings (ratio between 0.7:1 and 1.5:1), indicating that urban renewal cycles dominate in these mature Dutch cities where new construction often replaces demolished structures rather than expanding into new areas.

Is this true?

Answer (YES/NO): NO